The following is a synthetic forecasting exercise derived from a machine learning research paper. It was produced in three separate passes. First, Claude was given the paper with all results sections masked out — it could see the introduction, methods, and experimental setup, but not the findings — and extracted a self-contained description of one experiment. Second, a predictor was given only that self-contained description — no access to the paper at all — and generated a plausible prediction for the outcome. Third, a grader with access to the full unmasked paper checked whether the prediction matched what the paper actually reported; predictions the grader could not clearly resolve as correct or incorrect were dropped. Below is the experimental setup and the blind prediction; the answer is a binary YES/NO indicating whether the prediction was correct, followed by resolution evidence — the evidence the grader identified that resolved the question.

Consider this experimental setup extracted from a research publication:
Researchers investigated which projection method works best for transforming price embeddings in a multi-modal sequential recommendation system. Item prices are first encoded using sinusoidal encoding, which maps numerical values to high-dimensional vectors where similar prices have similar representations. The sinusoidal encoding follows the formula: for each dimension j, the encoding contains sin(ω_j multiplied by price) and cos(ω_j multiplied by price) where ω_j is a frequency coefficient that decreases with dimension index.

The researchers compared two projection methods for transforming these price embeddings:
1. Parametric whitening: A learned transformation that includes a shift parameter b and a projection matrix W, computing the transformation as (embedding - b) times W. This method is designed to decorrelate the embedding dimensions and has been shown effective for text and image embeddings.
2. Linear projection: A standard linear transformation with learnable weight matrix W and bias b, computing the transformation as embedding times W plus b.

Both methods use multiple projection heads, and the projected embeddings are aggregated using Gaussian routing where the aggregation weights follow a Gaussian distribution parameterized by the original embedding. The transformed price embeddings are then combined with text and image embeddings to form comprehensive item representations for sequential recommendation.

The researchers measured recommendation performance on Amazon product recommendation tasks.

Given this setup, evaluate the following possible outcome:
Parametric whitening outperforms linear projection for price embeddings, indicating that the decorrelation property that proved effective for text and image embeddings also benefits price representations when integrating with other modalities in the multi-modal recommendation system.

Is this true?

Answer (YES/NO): NO